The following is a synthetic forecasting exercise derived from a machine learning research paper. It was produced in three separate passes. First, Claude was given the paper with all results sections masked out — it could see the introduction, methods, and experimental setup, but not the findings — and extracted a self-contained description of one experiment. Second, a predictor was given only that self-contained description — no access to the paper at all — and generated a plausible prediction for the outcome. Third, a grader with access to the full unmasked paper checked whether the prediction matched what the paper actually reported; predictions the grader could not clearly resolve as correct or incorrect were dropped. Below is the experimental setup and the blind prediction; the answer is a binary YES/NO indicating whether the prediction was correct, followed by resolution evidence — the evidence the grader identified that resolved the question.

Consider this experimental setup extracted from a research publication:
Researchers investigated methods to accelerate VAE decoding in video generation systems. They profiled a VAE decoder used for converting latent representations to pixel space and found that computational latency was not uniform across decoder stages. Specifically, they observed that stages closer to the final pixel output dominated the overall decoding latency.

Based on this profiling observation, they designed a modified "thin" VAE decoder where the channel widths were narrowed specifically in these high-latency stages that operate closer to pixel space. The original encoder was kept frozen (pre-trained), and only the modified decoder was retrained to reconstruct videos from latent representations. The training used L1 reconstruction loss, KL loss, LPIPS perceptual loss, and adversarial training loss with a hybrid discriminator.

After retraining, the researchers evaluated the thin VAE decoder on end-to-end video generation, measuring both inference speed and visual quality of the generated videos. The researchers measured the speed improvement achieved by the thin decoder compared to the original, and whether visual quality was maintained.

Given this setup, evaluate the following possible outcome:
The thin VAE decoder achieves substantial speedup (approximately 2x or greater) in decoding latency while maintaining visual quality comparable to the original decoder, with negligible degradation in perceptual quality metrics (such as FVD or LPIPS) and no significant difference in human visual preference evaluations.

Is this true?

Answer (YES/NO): YES